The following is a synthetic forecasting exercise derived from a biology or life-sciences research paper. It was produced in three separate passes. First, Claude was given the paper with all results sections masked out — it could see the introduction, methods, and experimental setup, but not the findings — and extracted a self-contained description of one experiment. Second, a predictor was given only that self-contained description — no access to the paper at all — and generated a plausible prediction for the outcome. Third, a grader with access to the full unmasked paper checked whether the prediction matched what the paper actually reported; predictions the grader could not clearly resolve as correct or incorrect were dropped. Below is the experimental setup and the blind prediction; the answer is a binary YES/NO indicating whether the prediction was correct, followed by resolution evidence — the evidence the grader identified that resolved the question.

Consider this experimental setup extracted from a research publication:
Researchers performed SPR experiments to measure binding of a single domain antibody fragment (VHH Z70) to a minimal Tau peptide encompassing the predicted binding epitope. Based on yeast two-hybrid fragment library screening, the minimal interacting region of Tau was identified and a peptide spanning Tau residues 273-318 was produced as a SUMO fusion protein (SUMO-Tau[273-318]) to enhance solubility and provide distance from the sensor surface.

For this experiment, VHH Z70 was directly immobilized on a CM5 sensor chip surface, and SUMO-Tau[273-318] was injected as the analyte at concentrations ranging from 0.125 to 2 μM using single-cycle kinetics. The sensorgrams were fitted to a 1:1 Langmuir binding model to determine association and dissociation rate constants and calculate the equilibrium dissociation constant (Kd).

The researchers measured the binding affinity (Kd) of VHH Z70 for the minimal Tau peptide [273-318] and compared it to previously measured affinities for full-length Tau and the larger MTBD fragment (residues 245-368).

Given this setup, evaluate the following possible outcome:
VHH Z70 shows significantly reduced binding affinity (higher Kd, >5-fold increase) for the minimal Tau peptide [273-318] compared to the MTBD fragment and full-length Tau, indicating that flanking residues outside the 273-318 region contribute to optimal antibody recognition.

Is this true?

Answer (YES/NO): NO